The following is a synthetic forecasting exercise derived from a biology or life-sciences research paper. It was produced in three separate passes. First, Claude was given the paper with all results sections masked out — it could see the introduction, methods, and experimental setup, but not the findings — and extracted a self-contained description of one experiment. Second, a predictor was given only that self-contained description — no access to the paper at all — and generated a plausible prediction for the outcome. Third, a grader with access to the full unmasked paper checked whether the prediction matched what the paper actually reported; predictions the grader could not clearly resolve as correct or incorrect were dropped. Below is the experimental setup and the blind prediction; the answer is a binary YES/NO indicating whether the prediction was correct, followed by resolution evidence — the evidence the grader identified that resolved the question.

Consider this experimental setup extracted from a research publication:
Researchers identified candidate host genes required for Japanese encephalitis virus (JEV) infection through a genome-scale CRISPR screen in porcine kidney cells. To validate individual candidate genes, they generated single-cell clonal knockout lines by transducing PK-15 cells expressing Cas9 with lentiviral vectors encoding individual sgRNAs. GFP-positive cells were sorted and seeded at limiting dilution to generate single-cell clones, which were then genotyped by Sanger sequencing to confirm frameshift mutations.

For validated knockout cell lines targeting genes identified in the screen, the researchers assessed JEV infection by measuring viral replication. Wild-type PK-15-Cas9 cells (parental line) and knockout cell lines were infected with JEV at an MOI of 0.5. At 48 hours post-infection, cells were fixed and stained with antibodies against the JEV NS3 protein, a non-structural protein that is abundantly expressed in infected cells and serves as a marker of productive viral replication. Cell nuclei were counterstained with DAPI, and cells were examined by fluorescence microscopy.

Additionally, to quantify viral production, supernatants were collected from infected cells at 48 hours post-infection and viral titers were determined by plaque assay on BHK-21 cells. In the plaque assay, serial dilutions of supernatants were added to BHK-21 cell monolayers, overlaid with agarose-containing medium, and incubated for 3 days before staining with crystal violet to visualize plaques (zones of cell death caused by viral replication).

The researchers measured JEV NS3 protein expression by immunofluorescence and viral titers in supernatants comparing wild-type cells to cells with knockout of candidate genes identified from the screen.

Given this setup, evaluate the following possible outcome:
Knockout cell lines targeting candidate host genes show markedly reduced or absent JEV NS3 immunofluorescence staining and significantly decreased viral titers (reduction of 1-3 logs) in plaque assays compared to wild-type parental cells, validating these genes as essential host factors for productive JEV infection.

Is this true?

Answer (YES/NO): YES